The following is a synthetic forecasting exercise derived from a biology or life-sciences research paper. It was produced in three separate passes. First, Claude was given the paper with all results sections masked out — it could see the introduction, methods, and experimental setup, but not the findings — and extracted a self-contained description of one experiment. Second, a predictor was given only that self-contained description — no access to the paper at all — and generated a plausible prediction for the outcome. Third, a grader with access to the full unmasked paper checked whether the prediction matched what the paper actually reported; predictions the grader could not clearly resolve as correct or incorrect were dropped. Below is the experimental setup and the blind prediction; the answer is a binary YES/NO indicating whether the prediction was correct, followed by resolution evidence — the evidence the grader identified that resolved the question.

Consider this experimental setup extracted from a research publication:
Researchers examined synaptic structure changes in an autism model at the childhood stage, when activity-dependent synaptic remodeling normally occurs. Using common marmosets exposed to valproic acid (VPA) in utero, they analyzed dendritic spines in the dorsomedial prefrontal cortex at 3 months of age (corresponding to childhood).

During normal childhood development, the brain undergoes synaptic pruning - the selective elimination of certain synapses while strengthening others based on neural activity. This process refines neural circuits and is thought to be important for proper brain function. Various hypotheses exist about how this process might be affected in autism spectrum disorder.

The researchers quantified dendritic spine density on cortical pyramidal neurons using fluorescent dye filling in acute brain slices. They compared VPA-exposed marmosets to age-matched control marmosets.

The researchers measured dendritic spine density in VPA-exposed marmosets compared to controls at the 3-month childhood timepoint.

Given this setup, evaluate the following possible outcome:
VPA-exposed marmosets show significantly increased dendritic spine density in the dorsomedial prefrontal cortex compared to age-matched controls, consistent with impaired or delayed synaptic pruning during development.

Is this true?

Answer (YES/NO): NO